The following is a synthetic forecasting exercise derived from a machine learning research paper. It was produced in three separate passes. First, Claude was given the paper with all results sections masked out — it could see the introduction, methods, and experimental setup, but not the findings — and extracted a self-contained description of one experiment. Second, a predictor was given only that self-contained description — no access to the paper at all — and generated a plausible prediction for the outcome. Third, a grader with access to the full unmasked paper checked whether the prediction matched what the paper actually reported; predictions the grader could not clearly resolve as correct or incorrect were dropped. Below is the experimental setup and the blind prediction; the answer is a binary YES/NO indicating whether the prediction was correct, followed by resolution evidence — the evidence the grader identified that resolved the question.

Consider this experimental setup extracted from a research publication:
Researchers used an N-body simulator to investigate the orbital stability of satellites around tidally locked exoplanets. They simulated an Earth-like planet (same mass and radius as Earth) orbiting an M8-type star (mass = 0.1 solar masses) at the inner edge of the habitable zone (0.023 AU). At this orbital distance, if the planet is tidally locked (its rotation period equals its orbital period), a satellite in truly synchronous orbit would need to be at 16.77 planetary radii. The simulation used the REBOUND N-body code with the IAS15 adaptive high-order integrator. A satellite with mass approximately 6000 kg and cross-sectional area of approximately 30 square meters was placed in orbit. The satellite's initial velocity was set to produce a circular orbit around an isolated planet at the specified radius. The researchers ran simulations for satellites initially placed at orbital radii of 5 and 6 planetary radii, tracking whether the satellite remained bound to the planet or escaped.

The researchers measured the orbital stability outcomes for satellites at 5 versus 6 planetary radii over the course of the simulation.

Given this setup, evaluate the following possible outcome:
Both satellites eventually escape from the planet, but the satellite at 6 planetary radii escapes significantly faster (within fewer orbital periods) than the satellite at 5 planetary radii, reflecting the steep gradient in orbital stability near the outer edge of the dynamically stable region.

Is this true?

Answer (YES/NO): NO